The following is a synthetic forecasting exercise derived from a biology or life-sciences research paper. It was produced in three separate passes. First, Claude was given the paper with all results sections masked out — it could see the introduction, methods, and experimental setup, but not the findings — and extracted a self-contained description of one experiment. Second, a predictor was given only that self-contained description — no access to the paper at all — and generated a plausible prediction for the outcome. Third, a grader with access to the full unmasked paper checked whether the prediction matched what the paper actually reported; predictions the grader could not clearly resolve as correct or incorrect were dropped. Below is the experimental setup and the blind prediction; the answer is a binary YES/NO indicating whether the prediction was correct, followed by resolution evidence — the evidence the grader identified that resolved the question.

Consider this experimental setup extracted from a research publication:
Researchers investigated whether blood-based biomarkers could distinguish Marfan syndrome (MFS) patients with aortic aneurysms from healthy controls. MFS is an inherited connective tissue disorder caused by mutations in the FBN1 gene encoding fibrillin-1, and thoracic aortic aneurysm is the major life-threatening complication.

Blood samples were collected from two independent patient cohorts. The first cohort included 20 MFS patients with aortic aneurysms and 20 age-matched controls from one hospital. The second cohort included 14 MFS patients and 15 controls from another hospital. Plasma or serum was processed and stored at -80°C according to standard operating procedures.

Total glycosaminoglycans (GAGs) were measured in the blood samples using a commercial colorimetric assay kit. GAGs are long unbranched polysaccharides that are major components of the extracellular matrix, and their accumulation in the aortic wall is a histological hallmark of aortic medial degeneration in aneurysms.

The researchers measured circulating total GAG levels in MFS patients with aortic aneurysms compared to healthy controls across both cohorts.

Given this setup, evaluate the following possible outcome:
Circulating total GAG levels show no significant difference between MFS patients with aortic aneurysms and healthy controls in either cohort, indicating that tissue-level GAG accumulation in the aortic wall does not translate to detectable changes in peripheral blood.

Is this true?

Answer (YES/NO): NO